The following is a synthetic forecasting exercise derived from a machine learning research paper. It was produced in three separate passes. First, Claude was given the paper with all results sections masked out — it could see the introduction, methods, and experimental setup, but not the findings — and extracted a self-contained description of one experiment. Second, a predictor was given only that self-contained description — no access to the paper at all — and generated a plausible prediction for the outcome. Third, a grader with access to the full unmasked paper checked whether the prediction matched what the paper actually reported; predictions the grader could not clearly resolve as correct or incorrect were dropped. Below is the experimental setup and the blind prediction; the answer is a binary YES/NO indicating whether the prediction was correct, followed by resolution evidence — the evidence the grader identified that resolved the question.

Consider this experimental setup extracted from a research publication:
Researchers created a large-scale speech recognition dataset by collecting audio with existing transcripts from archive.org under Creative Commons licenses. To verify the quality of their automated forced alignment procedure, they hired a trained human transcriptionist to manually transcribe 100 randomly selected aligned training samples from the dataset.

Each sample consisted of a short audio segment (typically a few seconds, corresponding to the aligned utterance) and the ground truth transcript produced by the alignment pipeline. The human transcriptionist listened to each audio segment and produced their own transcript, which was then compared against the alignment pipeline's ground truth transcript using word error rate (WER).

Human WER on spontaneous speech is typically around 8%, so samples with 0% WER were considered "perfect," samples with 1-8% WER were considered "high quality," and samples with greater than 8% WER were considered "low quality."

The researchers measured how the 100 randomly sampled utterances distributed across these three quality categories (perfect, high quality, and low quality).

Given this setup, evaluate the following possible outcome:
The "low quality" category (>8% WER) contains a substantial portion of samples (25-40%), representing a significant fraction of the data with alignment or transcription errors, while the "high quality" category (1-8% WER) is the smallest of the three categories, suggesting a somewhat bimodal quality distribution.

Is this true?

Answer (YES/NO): NO